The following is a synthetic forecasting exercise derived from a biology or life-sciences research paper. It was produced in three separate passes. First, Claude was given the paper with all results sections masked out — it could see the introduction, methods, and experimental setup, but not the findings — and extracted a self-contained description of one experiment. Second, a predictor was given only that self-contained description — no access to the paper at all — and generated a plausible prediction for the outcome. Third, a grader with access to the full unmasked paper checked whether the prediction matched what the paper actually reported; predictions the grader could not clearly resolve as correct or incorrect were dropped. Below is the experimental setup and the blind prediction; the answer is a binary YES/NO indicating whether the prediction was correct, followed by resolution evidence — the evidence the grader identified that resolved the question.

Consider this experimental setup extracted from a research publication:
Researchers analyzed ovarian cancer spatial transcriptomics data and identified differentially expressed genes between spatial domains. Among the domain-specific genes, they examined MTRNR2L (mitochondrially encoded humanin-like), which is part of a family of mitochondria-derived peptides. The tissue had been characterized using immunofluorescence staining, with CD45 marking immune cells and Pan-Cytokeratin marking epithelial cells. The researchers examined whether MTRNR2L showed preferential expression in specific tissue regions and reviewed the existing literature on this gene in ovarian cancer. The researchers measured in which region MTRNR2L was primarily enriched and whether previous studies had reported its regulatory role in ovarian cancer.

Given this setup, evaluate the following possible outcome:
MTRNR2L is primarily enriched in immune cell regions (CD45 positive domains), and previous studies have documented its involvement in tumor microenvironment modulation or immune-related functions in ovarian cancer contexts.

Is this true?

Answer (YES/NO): NO